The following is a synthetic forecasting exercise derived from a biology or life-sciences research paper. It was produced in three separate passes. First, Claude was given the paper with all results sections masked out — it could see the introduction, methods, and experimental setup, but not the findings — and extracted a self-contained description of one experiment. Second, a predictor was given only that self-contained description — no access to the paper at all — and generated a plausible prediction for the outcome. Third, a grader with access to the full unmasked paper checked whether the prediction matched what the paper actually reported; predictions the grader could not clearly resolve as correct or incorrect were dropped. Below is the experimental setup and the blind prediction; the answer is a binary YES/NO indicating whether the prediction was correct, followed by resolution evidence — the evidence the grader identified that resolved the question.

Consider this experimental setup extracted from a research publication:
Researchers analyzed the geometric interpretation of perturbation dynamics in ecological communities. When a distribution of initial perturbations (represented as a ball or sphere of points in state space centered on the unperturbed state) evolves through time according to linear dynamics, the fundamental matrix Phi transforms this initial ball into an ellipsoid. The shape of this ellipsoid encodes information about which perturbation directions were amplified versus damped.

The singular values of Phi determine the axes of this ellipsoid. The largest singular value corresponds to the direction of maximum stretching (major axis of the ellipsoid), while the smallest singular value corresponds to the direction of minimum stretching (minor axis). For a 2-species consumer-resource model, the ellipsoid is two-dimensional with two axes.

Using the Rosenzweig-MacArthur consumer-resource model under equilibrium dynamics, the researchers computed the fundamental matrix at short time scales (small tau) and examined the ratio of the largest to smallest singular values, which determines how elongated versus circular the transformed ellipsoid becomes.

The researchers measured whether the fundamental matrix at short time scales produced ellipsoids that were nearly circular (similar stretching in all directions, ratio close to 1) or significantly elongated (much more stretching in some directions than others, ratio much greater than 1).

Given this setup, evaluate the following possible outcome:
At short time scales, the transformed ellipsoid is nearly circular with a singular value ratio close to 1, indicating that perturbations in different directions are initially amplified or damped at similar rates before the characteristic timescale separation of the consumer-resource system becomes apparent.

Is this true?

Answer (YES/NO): NO